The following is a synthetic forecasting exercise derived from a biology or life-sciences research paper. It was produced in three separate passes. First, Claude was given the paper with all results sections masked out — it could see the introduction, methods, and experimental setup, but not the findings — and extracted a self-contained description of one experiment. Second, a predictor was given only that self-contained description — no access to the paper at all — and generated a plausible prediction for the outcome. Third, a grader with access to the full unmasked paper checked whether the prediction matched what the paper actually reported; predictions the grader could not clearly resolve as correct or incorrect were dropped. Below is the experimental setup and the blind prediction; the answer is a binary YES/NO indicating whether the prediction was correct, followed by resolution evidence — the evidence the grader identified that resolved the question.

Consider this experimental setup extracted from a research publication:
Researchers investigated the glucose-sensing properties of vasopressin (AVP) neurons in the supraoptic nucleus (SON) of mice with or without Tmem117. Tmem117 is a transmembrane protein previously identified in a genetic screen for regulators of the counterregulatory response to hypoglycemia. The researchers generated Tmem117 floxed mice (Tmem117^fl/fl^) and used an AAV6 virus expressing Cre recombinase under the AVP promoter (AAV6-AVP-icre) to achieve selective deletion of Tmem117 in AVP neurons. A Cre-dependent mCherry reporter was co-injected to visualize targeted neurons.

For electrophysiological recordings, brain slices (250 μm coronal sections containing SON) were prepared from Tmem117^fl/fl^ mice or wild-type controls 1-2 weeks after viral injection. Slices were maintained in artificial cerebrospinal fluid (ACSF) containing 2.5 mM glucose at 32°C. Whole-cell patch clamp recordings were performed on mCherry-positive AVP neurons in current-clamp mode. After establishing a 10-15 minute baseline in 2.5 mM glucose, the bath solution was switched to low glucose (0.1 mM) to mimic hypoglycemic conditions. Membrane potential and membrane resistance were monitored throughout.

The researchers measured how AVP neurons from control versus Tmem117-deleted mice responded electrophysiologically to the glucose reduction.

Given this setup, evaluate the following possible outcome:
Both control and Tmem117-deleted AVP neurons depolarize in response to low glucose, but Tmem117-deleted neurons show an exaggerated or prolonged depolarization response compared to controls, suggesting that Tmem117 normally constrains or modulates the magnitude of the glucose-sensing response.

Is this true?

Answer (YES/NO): NO